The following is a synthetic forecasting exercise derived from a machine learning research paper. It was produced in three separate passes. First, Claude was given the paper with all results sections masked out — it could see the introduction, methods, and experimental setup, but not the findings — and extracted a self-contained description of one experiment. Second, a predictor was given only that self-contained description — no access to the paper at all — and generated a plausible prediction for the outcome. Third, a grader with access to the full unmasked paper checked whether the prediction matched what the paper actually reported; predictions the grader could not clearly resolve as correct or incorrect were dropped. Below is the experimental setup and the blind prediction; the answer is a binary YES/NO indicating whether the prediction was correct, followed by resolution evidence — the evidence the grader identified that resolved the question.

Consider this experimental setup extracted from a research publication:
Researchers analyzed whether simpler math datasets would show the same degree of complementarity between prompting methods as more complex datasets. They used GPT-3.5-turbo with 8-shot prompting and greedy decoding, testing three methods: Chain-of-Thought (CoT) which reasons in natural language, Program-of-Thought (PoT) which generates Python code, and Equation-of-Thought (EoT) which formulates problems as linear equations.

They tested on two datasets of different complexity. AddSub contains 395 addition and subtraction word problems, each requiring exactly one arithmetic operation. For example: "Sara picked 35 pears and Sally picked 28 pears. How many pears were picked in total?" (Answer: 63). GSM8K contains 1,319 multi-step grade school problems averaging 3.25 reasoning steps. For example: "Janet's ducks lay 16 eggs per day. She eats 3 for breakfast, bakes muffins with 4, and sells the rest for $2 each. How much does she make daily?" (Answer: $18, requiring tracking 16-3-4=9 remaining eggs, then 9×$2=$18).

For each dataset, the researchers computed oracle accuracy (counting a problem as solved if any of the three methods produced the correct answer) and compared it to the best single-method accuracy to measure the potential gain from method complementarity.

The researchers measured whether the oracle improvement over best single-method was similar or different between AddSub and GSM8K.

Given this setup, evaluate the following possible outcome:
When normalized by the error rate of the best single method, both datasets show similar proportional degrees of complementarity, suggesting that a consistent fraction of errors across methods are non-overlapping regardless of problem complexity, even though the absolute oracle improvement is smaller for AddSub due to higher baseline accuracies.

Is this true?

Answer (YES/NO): NO